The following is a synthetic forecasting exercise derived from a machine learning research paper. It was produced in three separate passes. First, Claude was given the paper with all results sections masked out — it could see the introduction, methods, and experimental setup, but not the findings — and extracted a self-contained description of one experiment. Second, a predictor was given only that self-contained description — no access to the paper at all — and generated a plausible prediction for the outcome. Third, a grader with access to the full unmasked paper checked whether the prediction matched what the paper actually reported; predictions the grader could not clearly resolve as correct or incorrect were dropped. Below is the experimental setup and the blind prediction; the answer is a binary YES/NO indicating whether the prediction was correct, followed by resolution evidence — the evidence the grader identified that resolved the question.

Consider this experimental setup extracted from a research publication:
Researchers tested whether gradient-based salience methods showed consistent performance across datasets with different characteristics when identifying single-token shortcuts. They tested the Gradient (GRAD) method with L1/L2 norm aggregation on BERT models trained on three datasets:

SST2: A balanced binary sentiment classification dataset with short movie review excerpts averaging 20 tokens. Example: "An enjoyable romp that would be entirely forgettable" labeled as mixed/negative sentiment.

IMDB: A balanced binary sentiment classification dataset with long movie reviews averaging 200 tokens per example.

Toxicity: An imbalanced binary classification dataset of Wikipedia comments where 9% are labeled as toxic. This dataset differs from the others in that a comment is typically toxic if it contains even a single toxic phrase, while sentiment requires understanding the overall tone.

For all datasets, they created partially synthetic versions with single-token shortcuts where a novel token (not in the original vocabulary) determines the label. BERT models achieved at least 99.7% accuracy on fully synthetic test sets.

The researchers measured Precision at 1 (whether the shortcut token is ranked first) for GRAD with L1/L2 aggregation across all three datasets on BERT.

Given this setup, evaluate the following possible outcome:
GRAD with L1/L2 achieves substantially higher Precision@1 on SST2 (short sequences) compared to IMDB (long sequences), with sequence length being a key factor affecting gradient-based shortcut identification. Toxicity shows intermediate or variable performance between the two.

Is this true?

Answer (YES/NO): NO